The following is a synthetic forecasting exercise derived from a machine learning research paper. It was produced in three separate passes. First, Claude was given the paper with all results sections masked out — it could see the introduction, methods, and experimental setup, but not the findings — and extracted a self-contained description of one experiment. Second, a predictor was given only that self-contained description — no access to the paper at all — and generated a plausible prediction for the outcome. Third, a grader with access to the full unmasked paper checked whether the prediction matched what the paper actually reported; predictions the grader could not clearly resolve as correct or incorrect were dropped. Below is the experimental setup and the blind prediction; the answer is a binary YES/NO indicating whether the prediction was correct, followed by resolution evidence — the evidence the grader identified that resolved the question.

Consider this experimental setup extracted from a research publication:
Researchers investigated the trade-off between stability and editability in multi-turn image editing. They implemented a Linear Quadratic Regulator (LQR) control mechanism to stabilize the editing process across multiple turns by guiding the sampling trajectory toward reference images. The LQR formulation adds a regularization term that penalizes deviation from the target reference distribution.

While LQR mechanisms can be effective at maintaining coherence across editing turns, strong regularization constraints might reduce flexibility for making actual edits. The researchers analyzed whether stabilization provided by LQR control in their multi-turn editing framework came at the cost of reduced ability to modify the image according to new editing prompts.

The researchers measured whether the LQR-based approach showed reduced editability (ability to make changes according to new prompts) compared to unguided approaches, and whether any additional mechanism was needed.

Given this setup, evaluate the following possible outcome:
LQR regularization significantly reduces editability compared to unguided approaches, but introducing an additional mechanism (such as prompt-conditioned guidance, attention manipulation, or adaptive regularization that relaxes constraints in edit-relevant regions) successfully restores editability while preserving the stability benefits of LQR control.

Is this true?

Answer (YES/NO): YES